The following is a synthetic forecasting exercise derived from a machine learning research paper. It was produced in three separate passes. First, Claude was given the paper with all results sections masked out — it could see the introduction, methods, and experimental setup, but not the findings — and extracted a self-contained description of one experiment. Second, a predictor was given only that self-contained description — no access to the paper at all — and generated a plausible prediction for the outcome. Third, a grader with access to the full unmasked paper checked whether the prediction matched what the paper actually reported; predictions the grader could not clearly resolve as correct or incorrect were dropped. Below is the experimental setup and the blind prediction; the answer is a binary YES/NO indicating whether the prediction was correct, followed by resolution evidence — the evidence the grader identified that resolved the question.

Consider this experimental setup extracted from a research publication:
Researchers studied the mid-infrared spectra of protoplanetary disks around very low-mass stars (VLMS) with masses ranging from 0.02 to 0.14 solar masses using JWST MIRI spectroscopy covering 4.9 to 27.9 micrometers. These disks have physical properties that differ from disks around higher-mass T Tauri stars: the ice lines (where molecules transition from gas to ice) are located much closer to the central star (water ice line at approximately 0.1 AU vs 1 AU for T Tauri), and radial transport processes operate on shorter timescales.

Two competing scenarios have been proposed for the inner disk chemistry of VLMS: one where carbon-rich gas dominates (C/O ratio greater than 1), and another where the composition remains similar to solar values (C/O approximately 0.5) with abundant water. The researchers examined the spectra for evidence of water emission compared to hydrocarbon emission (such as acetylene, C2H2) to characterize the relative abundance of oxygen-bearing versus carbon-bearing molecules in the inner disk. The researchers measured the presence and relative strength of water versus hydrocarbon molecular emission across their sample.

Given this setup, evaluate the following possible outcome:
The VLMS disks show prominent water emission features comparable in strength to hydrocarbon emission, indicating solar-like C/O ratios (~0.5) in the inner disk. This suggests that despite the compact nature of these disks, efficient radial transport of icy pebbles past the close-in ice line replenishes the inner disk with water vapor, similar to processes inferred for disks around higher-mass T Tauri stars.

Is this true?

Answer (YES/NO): NO